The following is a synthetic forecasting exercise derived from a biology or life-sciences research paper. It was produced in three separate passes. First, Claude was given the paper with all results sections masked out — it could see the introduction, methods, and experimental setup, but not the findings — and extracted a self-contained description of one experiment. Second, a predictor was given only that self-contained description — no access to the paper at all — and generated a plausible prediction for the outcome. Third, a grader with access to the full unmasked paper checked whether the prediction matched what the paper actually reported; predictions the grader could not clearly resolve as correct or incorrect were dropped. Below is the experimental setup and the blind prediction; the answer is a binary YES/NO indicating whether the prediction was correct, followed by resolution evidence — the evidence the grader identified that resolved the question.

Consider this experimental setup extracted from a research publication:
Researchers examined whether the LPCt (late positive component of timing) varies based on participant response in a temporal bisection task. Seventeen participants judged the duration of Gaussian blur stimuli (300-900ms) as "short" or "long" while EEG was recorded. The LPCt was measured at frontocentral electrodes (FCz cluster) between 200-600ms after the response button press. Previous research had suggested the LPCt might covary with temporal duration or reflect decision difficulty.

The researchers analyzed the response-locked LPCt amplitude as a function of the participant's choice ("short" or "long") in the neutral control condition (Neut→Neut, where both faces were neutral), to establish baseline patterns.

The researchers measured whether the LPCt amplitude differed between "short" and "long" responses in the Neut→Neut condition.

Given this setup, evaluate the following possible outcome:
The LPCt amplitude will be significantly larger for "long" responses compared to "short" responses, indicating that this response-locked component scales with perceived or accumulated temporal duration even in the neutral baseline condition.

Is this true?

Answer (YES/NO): NO